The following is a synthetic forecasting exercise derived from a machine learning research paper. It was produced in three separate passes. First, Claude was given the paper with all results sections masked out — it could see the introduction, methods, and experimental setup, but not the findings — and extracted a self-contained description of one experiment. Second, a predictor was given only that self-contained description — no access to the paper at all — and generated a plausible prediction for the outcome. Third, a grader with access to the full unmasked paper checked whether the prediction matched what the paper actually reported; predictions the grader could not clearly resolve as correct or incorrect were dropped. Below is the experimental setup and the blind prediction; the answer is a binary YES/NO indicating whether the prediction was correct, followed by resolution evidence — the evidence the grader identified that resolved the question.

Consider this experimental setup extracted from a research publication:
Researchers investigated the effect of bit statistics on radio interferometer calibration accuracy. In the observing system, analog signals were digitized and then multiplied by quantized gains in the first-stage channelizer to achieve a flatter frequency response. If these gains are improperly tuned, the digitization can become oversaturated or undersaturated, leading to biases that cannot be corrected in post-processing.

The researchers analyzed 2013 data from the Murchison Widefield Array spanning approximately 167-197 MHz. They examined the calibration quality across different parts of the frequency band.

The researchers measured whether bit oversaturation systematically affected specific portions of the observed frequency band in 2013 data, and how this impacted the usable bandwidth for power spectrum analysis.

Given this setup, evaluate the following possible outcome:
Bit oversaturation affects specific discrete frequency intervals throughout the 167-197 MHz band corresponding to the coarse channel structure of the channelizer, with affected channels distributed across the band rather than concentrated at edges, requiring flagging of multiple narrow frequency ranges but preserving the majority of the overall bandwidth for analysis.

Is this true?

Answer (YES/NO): NO